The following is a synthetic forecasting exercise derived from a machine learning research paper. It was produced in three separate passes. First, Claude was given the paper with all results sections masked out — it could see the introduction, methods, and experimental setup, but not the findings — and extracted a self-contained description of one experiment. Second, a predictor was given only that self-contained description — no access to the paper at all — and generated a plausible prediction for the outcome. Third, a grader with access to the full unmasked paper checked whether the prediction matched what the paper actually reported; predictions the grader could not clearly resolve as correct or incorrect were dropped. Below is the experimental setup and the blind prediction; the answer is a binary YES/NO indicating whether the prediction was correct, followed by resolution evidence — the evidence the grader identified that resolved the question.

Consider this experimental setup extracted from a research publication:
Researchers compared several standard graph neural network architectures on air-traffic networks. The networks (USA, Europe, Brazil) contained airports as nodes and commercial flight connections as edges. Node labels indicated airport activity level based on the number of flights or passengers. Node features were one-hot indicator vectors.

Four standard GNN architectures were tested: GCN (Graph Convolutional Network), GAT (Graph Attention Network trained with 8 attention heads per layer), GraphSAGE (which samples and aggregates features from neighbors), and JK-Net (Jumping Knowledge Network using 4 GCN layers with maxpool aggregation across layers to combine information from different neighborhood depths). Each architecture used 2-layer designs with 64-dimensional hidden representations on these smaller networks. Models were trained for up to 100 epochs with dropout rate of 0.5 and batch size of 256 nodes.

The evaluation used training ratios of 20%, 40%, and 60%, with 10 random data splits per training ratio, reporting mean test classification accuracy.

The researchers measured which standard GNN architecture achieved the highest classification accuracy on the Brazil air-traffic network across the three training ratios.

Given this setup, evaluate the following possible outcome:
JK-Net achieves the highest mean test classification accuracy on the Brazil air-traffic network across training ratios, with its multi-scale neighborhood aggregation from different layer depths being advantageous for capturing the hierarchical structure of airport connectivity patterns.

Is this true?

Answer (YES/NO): YES